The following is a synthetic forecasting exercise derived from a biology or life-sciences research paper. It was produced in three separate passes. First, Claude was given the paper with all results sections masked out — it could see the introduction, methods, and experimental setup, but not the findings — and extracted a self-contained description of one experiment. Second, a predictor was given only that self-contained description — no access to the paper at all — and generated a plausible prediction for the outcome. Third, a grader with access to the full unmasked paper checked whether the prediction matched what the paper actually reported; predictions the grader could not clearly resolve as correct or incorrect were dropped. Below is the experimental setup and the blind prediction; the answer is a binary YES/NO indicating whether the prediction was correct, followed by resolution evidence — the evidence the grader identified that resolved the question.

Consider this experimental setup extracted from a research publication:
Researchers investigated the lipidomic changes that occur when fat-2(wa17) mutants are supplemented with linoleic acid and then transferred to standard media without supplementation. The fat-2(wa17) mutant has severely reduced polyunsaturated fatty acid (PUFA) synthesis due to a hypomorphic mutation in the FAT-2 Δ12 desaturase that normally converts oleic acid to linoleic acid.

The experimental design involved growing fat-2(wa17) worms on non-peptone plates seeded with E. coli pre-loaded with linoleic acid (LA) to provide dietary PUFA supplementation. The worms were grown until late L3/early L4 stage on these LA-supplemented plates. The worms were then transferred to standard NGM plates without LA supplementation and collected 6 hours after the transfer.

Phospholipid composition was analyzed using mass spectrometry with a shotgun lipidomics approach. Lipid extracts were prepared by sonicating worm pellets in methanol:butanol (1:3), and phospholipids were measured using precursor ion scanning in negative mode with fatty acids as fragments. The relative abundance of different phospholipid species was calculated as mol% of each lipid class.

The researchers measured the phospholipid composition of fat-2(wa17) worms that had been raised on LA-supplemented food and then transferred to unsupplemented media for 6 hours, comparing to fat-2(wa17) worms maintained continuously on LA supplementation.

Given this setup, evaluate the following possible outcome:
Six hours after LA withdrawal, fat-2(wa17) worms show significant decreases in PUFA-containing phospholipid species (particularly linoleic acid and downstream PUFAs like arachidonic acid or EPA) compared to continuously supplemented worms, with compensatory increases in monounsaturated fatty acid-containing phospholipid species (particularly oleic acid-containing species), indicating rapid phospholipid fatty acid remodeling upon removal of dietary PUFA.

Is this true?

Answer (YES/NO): NO